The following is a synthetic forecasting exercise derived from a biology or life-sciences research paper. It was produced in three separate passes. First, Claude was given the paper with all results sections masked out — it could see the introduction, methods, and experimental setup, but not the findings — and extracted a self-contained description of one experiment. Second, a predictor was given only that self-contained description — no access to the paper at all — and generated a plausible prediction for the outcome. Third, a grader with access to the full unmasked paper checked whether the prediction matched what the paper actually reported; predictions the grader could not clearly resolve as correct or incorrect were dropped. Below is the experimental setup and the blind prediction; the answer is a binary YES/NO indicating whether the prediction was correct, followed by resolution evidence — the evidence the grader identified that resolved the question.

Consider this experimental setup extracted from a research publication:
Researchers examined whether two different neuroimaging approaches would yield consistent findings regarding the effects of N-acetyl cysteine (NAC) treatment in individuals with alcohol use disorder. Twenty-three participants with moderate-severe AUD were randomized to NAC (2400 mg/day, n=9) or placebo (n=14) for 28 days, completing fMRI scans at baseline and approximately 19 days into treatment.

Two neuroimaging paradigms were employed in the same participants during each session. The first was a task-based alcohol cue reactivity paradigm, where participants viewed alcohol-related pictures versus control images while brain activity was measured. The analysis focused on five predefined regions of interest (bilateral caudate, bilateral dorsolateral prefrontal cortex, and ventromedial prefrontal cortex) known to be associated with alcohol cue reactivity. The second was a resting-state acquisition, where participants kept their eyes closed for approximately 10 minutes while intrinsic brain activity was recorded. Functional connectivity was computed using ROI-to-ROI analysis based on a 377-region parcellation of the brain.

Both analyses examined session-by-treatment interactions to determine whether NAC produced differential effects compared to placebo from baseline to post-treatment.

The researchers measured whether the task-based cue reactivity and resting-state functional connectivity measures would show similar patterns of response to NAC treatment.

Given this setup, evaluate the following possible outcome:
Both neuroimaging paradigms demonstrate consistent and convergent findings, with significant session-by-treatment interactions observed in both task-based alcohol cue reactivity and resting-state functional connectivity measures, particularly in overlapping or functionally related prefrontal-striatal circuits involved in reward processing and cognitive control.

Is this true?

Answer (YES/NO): NO